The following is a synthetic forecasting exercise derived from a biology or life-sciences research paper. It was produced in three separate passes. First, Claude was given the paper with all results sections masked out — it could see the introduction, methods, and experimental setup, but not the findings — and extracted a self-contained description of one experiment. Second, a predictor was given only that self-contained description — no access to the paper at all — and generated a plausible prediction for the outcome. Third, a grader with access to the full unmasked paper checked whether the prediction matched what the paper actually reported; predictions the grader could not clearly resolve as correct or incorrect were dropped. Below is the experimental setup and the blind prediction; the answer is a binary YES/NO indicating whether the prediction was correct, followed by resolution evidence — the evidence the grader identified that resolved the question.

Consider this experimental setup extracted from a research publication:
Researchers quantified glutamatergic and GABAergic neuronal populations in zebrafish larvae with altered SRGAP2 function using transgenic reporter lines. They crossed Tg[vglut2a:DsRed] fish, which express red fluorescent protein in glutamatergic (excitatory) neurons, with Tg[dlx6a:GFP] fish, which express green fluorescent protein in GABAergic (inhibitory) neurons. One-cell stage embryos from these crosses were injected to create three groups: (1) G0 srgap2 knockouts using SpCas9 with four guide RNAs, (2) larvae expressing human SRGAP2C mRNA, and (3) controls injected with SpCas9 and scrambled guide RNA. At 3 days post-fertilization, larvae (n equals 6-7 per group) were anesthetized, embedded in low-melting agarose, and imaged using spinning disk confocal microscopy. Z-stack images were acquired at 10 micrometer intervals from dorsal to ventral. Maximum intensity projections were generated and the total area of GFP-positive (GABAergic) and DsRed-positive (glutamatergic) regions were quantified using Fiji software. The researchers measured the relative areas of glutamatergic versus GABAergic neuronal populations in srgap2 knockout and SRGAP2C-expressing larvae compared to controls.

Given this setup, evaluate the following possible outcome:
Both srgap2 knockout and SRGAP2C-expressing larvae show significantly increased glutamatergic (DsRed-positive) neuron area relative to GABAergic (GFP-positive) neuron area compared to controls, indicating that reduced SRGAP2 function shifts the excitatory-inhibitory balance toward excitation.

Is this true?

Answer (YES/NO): YES